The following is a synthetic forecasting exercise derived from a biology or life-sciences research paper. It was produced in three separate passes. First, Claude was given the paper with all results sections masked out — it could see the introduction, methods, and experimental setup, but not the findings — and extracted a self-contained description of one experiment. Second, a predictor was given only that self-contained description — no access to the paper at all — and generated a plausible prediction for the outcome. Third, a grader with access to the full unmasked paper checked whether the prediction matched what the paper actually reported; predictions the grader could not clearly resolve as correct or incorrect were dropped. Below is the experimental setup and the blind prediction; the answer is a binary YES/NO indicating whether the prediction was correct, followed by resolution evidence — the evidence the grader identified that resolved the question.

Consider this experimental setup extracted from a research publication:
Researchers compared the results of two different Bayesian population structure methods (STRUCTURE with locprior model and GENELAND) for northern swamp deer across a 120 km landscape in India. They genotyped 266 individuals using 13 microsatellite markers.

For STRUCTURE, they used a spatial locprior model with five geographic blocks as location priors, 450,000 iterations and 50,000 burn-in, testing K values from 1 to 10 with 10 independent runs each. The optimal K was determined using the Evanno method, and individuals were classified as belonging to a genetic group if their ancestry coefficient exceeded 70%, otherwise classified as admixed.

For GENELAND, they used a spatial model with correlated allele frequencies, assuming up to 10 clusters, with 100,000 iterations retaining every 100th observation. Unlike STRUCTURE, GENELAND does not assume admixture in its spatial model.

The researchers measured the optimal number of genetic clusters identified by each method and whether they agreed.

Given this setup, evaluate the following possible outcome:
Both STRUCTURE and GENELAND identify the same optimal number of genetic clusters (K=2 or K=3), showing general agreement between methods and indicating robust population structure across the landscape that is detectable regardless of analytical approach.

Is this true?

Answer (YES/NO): NO